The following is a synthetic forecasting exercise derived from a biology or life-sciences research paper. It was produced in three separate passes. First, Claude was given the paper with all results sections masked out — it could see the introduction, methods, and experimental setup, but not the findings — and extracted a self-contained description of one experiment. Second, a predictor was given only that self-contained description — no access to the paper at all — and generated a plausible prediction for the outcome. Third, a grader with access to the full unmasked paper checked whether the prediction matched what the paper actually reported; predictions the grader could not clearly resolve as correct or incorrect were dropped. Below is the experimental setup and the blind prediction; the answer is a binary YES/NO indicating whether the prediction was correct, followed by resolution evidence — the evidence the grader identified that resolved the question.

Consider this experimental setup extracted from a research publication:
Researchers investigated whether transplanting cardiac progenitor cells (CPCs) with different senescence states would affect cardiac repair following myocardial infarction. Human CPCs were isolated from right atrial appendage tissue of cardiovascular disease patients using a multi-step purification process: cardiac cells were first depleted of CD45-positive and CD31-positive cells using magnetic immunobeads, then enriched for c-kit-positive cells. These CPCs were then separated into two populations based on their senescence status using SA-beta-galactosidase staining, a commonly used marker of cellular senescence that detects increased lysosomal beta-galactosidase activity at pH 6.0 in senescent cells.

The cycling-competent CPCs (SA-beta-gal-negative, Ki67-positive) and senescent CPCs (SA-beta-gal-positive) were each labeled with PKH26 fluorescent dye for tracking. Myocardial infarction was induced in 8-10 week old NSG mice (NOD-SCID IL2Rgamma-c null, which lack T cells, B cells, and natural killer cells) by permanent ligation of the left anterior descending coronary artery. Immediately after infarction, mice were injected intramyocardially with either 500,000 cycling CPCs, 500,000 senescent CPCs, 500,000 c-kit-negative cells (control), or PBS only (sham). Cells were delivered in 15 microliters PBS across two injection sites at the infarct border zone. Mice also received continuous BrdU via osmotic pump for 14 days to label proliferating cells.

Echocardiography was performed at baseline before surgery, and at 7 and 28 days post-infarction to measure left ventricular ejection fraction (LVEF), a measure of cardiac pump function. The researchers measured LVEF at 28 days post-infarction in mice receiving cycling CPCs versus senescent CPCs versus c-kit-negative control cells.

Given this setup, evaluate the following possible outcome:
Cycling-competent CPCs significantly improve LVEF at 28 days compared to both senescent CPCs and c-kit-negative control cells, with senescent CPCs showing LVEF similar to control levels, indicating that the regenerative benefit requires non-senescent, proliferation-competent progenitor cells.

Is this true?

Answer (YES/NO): YES